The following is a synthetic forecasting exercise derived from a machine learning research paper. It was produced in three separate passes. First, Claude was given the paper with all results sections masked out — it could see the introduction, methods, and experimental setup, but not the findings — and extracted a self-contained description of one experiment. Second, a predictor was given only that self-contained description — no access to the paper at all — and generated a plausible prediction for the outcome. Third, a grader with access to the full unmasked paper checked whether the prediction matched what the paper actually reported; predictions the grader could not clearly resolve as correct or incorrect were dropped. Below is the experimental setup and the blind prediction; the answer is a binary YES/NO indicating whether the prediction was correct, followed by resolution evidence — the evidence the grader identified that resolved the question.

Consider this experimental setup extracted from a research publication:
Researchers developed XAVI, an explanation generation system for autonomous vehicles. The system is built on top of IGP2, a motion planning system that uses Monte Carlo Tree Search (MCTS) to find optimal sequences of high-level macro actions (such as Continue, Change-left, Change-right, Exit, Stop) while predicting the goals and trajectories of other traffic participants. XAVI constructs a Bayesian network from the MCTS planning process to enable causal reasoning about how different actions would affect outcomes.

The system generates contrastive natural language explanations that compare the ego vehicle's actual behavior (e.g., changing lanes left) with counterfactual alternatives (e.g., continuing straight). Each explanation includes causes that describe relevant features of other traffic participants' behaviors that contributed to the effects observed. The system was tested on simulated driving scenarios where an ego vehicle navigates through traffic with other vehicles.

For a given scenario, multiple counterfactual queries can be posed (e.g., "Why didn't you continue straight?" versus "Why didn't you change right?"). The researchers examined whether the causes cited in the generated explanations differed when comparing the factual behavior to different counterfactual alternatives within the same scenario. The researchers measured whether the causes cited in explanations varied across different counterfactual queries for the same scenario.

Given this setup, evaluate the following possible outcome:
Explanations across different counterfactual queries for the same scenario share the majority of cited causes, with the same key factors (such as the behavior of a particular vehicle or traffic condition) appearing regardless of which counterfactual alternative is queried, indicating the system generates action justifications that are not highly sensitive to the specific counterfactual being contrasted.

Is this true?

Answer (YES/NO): YES